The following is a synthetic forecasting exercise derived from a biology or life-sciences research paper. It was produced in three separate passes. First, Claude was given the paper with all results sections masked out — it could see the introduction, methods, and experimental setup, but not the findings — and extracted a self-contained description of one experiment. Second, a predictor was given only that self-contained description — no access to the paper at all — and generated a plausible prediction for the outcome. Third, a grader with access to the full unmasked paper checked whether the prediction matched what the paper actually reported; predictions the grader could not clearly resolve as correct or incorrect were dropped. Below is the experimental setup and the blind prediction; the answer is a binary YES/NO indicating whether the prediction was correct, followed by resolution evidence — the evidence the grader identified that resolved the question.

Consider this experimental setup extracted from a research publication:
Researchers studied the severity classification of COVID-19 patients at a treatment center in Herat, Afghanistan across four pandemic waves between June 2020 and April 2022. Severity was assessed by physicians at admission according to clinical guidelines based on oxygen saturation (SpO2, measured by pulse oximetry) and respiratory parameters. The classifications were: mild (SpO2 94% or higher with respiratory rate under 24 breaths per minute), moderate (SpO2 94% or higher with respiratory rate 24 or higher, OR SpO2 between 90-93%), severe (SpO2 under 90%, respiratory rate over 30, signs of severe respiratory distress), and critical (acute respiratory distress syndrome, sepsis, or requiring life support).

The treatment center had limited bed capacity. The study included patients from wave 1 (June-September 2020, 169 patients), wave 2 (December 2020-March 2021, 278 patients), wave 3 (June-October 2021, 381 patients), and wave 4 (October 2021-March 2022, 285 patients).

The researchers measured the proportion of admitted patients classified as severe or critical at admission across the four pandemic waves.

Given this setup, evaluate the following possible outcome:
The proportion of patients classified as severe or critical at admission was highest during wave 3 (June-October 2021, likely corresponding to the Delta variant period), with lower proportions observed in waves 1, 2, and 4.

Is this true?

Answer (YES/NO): NO